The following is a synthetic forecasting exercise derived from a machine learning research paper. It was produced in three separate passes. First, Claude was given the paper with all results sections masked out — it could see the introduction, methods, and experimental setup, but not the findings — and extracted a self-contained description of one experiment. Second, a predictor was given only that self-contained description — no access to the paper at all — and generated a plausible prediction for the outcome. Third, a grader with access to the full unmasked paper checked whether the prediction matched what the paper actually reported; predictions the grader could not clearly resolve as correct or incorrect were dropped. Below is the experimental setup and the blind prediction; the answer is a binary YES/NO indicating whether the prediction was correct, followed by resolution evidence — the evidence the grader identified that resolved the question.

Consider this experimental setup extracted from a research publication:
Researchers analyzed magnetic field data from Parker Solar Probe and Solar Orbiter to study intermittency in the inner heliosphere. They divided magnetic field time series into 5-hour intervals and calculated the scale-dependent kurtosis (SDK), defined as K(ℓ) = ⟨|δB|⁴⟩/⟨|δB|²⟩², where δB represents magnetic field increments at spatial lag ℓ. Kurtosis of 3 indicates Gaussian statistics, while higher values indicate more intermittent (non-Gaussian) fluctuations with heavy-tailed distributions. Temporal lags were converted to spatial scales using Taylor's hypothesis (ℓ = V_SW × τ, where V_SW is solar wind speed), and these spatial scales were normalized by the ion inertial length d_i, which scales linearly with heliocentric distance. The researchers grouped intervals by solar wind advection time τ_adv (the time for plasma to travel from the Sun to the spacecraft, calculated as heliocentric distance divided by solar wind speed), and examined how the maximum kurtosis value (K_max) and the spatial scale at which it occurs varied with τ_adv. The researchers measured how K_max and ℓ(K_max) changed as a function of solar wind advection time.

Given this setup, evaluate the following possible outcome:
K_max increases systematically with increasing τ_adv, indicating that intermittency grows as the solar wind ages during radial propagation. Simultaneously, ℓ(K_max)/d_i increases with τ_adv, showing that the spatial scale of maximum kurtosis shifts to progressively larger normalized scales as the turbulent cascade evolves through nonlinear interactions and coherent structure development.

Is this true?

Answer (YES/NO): NO